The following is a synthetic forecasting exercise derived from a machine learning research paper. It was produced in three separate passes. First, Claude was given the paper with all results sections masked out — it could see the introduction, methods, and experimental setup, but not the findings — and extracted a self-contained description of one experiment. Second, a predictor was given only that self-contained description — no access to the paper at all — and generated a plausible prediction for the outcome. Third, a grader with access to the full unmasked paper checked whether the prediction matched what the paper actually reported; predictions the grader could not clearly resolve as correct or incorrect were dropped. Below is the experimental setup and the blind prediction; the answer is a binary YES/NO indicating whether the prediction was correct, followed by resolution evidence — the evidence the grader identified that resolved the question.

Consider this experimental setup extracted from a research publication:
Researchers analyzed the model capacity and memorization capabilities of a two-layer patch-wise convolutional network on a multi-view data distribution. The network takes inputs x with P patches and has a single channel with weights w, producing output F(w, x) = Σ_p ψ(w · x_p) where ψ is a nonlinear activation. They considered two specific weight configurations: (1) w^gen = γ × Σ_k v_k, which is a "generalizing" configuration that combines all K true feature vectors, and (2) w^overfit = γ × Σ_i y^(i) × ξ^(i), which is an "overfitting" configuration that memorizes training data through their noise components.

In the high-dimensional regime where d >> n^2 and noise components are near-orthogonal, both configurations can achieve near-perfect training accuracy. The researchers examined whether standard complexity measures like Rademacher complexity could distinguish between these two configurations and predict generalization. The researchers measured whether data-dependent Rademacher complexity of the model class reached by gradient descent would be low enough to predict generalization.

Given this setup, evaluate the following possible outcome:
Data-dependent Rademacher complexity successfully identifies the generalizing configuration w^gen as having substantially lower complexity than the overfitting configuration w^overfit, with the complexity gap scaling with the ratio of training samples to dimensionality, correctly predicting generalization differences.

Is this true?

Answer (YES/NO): NO